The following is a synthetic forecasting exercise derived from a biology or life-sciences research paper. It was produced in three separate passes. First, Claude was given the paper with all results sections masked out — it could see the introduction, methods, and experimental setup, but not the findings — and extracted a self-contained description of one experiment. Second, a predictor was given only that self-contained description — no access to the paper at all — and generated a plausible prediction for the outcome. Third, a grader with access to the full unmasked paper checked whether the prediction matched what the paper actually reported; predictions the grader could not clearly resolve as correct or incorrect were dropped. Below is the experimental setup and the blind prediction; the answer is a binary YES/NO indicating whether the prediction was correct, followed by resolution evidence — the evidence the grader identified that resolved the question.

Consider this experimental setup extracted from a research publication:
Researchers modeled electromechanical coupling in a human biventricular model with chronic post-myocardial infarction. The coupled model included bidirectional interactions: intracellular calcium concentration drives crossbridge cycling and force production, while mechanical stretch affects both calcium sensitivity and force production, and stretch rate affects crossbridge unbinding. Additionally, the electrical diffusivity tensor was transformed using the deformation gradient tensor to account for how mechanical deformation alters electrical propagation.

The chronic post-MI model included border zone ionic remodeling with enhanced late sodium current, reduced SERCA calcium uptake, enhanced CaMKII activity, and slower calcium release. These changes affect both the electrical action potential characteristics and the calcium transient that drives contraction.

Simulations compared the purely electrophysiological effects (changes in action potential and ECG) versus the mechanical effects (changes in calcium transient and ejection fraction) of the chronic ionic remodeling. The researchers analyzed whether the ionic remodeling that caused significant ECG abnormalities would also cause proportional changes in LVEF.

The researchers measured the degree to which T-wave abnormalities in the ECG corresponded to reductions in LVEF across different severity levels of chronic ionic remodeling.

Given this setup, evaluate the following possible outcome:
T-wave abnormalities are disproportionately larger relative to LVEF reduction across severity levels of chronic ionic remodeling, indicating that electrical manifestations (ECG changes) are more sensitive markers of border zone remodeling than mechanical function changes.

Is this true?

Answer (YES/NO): YES